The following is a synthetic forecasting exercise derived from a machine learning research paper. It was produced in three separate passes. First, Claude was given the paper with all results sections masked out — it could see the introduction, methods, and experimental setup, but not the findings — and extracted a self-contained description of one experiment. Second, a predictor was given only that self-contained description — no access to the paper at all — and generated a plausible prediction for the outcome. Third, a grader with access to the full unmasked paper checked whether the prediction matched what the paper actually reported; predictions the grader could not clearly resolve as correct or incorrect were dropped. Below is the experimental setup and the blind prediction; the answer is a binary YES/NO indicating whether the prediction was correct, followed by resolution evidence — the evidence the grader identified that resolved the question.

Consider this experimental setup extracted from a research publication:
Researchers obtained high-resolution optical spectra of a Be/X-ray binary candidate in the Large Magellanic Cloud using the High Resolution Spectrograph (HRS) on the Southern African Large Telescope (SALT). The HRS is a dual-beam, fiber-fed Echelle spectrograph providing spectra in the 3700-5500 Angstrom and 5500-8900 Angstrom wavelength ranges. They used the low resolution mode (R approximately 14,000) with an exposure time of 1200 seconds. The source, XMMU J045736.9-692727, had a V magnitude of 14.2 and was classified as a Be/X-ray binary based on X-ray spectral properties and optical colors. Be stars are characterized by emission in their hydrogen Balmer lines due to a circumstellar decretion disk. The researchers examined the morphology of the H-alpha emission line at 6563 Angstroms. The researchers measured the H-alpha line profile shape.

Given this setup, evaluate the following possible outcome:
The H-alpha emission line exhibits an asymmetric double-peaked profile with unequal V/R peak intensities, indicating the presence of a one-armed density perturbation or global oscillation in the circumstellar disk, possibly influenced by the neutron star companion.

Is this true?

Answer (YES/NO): YES